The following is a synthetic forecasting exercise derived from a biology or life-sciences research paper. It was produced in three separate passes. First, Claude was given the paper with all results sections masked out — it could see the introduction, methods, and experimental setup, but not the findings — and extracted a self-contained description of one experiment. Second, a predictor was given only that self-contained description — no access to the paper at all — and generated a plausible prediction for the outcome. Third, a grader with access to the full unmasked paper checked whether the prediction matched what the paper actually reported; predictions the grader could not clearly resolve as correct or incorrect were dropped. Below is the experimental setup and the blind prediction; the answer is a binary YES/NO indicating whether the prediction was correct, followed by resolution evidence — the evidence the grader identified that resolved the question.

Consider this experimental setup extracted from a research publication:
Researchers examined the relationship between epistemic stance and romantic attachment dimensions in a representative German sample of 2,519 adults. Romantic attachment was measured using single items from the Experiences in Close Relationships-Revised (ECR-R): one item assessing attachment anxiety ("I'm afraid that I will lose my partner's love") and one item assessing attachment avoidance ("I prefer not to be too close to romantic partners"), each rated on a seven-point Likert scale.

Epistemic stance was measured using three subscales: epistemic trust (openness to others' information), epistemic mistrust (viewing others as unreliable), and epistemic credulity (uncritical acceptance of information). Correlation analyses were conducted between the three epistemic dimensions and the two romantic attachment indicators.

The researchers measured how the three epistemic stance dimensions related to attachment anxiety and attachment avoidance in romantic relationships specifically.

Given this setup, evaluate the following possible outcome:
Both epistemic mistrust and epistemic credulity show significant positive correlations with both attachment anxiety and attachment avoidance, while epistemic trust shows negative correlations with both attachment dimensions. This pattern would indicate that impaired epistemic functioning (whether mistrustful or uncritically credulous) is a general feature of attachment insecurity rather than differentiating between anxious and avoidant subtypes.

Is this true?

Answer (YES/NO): YES